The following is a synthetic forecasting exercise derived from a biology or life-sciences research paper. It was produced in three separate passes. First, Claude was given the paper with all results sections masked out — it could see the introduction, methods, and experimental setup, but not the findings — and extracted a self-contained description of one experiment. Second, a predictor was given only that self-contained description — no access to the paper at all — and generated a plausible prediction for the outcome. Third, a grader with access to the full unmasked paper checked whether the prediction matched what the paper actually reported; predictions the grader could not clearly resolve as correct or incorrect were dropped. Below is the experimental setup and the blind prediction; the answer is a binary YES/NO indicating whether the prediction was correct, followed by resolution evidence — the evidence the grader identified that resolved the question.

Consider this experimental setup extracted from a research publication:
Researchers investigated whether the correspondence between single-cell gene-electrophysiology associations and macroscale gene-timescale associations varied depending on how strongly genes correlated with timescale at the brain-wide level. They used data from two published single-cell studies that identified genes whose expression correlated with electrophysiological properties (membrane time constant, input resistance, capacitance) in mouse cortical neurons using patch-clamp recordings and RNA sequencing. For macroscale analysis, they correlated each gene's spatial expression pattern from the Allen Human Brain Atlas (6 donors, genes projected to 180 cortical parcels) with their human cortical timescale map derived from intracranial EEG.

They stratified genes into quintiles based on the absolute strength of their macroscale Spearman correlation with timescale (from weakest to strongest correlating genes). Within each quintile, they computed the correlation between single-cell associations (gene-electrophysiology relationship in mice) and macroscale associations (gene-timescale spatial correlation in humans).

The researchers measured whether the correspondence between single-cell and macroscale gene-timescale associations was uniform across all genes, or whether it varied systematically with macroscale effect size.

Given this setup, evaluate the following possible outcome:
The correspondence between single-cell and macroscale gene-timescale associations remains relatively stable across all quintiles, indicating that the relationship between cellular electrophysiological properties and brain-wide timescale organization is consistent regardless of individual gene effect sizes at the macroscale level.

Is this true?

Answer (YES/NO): NO